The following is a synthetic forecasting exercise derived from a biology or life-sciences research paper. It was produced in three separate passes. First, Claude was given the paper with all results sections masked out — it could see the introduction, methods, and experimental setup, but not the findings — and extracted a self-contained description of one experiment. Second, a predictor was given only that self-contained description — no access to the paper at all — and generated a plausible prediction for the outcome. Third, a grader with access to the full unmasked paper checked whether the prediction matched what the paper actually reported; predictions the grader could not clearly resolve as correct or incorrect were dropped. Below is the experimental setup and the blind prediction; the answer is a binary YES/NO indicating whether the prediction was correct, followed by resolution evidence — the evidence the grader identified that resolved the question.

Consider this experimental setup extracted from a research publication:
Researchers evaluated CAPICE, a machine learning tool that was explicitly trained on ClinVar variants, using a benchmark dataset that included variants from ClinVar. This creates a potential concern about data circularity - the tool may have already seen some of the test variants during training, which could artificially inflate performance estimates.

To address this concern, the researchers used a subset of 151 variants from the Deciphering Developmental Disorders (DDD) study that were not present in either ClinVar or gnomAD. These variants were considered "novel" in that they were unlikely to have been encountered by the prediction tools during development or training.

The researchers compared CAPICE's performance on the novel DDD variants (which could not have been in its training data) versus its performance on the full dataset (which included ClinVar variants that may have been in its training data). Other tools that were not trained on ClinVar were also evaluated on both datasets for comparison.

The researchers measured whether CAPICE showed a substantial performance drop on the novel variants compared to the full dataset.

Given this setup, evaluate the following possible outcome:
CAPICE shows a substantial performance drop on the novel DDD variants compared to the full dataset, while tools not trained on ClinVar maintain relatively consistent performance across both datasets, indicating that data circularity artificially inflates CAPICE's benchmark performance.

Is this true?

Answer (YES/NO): NO